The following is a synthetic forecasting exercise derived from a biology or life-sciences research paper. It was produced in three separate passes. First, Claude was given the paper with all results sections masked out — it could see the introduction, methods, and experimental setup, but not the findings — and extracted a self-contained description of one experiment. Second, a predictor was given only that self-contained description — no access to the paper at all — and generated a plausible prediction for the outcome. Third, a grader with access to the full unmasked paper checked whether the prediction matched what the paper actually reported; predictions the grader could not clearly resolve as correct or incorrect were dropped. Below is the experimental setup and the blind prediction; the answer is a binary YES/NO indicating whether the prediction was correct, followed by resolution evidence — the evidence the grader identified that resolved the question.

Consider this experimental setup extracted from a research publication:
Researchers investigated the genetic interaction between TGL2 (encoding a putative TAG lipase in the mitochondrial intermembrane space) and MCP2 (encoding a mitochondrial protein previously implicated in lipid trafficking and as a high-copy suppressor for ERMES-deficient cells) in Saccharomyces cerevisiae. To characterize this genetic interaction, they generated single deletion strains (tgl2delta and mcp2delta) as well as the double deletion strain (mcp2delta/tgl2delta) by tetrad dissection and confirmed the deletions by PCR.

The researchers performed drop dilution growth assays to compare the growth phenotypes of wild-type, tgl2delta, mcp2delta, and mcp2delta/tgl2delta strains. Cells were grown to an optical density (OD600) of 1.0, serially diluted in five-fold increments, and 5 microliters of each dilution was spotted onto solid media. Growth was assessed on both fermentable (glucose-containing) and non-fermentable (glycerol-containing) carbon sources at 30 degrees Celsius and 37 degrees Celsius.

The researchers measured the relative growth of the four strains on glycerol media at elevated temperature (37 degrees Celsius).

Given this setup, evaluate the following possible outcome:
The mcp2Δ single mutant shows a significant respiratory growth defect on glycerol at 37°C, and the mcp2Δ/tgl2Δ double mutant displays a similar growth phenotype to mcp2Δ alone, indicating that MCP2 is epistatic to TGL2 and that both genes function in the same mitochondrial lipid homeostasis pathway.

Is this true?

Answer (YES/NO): NO